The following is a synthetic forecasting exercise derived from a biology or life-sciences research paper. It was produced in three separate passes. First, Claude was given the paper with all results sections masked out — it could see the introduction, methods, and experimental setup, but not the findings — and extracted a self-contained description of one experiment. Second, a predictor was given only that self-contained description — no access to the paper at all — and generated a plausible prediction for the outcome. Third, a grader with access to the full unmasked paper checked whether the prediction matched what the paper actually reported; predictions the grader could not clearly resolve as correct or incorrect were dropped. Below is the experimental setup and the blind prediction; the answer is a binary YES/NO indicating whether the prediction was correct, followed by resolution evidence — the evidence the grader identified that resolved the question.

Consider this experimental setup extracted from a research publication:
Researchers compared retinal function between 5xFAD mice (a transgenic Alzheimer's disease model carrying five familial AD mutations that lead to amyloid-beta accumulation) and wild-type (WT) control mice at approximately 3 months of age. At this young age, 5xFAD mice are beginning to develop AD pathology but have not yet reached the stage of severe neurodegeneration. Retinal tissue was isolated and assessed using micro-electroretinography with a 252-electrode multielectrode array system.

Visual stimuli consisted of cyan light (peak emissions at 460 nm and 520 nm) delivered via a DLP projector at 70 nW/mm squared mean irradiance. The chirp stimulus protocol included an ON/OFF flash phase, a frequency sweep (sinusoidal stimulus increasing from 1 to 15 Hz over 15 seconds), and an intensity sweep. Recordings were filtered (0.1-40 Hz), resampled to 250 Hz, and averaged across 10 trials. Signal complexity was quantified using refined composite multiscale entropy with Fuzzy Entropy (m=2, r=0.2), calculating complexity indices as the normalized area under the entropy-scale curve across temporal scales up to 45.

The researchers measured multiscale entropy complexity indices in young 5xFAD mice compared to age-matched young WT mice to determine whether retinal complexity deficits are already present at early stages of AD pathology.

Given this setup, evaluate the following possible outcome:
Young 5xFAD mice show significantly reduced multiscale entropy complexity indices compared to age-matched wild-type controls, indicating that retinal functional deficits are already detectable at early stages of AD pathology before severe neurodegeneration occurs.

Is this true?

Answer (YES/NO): NO